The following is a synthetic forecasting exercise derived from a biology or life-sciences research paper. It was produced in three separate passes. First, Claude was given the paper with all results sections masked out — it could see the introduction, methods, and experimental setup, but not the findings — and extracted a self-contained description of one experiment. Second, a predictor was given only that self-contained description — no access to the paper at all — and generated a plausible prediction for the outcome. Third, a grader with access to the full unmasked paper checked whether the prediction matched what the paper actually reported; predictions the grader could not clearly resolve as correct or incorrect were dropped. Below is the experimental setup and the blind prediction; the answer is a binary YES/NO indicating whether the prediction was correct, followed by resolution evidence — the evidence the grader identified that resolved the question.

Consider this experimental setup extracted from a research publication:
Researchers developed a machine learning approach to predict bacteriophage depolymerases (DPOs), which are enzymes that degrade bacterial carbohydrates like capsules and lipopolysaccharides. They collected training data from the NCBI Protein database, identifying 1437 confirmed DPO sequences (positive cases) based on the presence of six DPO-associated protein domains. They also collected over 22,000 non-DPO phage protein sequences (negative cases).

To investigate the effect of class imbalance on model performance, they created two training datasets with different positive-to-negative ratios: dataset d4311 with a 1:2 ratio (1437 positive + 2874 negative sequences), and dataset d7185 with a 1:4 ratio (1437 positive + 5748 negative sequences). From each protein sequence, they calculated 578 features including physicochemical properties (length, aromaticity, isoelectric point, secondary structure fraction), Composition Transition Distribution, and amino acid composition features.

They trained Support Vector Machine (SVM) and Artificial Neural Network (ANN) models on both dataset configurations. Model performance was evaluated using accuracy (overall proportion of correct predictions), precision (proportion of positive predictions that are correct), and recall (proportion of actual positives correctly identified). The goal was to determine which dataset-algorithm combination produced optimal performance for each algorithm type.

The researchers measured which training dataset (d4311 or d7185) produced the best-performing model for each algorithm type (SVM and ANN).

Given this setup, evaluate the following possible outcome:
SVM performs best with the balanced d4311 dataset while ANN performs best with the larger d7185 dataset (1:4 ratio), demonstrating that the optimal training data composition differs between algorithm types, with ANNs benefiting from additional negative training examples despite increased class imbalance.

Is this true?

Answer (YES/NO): YES